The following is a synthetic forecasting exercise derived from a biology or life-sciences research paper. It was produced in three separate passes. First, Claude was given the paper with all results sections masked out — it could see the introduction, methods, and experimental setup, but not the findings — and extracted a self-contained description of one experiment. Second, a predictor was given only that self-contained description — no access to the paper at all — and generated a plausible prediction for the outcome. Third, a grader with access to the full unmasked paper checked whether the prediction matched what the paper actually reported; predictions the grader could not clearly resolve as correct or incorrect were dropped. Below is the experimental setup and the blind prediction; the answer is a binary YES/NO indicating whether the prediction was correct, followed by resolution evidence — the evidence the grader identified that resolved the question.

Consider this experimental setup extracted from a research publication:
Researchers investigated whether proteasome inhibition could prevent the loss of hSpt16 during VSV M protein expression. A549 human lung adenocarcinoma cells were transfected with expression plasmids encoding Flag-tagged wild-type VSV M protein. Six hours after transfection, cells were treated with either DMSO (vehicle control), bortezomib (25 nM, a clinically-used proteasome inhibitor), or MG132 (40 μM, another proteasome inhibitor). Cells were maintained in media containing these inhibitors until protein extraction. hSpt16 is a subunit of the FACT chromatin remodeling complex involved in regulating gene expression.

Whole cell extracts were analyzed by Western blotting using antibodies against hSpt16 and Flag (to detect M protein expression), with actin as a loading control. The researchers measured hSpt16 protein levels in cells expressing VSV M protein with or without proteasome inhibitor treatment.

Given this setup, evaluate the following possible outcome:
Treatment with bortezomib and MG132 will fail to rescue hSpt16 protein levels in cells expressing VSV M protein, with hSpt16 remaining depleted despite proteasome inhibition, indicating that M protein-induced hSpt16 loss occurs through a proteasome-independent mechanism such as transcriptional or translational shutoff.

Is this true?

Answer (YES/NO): NO